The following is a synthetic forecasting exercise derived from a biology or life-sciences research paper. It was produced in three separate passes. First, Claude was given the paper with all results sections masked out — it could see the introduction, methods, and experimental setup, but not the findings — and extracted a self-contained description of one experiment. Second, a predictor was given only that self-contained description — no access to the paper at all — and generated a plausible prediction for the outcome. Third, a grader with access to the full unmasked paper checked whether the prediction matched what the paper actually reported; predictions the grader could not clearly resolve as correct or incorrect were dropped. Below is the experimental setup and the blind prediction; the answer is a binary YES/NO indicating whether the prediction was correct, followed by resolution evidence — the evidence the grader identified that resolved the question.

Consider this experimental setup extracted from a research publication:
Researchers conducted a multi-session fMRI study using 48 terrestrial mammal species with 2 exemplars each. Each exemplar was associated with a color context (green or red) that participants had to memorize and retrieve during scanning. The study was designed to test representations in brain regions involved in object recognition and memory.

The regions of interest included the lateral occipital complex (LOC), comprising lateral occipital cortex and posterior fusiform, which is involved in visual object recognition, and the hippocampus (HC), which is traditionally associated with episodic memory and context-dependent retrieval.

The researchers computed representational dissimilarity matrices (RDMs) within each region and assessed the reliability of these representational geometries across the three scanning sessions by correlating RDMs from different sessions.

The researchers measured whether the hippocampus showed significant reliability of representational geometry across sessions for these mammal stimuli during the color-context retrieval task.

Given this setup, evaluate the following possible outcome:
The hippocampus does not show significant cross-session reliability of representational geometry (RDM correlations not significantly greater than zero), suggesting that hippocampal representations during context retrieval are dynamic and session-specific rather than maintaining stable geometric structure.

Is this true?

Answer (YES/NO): NO